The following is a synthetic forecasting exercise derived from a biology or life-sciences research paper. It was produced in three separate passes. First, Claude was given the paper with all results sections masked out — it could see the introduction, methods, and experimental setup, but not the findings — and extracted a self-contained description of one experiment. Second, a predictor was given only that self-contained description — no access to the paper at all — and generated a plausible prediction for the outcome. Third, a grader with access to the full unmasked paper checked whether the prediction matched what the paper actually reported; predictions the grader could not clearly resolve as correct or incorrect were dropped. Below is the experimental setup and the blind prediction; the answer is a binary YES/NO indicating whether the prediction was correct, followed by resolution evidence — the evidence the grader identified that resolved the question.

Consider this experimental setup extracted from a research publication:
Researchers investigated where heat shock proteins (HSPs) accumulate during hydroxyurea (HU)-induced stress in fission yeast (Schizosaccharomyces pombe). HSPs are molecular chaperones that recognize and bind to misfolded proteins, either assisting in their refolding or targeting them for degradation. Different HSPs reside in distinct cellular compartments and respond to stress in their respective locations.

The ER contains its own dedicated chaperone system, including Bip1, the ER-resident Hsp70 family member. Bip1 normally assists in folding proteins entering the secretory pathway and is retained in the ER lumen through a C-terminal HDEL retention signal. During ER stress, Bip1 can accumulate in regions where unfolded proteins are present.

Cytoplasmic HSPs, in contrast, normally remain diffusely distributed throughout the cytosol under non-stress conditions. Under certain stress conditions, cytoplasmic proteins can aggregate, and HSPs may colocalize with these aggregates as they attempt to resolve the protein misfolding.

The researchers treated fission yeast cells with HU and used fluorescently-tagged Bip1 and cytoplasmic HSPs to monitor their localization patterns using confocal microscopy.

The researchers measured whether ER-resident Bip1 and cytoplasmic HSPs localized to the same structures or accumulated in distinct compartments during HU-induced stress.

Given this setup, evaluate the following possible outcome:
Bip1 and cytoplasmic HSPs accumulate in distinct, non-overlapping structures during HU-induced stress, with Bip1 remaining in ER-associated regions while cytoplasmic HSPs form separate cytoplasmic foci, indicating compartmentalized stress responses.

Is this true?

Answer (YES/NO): YES